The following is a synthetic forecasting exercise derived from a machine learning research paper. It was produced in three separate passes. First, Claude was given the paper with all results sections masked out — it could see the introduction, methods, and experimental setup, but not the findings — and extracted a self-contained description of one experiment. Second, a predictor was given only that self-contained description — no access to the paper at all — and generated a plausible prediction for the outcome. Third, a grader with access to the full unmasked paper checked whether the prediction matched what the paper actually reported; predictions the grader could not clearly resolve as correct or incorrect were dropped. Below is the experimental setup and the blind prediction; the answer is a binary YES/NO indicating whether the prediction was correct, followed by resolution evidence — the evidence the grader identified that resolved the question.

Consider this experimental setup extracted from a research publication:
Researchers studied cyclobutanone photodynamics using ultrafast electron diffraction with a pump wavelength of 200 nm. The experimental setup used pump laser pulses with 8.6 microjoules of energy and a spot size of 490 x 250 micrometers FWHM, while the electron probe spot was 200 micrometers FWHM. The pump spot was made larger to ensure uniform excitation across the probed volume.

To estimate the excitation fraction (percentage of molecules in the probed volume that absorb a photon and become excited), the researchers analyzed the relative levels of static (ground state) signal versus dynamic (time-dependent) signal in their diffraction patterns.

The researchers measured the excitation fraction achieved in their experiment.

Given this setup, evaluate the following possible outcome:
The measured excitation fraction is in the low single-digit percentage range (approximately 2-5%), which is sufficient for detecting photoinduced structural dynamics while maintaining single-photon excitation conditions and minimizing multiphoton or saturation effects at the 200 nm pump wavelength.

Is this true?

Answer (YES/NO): NO